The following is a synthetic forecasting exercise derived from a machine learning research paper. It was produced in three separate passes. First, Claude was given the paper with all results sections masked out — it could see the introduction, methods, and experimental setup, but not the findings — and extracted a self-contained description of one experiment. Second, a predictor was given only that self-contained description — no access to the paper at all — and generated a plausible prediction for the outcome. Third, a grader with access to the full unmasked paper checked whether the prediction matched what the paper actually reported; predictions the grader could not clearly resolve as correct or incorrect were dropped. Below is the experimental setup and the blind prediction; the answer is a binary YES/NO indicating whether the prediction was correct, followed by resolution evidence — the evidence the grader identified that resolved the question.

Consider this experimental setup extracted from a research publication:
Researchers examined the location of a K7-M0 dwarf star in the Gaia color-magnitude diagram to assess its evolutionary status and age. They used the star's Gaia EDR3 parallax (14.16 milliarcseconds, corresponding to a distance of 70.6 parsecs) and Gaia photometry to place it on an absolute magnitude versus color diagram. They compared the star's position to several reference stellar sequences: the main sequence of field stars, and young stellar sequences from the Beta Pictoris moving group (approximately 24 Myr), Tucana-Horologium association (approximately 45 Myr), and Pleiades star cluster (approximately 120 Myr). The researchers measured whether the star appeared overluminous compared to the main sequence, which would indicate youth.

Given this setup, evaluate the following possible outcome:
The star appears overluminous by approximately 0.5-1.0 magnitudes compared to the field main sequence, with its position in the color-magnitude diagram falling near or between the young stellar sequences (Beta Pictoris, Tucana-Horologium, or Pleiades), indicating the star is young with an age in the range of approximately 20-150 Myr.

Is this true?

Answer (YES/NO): NO